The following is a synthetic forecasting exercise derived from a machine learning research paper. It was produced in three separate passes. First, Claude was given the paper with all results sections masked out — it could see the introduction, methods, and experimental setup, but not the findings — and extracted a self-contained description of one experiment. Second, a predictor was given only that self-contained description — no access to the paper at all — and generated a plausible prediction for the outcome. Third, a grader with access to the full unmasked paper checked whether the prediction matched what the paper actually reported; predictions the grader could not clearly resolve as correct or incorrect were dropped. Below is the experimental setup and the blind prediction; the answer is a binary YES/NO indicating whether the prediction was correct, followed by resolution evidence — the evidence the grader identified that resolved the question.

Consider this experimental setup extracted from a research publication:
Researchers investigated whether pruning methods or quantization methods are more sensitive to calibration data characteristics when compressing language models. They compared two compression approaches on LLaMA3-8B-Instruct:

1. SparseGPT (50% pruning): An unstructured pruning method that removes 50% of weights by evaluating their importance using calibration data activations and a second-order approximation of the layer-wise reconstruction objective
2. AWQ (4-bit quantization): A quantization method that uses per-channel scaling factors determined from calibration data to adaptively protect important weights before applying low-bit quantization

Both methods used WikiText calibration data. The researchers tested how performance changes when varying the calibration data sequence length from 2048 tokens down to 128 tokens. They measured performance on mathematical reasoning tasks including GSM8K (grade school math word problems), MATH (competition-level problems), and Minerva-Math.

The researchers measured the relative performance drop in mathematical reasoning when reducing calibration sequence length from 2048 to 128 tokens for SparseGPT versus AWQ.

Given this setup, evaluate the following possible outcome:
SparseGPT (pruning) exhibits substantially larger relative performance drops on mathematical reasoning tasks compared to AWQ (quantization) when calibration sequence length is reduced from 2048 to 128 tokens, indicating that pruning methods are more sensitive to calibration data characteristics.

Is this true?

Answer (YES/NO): YES